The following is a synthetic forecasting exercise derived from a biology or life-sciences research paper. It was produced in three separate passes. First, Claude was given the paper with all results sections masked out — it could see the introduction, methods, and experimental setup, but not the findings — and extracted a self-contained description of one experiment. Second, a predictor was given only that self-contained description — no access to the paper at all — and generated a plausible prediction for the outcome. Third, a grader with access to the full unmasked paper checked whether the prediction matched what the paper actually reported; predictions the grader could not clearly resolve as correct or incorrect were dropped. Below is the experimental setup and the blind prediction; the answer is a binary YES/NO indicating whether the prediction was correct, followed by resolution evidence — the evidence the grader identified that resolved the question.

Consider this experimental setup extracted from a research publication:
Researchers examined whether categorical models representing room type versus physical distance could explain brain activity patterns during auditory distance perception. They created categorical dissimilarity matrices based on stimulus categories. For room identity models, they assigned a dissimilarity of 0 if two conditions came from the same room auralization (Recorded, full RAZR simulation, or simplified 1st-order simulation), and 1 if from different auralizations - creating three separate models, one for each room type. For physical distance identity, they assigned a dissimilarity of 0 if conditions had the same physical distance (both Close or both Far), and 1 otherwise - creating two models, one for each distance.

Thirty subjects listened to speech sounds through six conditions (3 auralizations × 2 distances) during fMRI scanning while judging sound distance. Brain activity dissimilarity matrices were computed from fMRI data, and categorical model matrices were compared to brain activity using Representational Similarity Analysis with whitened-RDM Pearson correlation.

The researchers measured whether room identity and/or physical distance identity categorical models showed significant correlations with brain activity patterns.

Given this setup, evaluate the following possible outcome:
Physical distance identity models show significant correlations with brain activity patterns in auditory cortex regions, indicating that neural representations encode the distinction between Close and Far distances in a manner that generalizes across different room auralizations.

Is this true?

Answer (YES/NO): NO